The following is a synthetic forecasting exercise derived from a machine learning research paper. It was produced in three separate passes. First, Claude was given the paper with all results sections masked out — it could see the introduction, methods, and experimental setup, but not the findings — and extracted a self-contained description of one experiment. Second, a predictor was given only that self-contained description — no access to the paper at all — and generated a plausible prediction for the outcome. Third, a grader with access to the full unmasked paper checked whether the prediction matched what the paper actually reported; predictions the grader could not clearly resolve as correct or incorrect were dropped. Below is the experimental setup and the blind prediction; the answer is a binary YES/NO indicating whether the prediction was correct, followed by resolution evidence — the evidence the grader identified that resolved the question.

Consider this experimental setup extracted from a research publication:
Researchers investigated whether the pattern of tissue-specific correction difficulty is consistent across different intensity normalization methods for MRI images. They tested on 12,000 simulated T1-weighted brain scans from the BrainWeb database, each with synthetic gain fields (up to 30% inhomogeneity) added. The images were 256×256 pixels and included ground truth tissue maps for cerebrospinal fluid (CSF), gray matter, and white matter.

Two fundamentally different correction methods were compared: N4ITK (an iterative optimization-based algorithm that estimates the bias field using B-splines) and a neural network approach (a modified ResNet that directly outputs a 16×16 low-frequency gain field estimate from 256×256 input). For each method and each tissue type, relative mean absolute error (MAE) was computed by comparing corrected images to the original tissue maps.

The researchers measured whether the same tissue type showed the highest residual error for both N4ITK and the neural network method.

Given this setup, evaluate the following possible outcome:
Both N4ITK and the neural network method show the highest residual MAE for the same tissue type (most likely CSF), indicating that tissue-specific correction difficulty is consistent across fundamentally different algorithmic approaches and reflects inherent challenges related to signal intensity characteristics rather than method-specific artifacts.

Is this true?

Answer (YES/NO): YES